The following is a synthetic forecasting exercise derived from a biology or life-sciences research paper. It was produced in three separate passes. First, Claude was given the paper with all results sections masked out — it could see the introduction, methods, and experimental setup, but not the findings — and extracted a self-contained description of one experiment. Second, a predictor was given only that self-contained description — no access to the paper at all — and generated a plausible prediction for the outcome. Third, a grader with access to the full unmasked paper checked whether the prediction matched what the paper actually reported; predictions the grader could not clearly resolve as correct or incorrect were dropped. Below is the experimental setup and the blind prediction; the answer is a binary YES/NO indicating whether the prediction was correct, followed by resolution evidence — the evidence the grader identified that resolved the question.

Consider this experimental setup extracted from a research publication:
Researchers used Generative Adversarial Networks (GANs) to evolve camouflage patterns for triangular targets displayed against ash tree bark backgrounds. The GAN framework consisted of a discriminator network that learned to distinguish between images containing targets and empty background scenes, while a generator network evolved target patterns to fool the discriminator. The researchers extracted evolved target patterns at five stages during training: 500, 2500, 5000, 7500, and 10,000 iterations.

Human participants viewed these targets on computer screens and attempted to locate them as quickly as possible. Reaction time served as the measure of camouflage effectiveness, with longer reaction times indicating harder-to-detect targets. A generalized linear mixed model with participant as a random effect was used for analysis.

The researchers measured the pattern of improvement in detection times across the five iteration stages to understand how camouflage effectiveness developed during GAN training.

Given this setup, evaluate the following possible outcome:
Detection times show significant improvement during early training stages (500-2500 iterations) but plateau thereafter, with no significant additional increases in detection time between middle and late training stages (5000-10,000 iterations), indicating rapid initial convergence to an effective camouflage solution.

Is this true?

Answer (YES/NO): NO